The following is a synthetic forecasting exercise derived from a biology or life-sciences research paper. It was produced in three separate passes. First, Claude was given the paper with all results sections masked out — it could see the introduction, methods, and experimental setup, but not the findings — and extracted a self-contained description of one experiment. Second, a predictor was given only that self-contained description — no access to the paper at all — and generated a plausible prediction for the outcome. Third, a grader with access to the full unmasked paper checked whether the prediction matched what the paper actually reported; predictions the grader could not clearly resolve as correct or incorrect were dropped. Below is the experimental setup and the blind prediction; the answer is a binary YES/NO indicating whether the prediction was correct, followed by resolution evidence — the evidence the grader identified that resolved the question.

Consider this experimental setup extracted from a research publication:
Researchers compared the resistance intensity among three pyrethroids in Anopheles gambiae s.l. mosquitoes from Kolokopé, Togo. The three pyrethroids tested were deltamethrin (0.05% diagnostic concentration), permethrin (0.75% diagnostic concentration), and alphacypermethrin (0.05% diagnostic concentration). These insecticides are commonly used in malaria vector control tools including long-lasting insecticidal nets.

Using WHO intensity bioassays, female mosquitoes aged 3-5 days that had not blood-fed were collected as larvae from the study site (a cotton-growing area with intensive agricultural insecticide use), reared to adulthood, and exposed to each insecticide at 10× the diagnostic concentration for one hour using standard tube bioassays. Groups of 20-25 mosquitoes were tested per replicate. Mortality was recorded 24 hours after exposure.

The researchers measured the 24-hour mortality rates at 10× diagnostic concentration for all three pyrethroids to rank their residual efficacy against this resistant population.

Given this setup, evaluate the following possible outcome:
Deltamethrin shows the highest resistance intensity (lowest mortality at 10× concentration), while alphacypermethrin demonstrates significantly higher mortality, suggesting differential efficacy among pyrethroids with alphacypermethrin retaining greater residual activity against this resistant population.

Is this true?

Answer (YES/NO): NO